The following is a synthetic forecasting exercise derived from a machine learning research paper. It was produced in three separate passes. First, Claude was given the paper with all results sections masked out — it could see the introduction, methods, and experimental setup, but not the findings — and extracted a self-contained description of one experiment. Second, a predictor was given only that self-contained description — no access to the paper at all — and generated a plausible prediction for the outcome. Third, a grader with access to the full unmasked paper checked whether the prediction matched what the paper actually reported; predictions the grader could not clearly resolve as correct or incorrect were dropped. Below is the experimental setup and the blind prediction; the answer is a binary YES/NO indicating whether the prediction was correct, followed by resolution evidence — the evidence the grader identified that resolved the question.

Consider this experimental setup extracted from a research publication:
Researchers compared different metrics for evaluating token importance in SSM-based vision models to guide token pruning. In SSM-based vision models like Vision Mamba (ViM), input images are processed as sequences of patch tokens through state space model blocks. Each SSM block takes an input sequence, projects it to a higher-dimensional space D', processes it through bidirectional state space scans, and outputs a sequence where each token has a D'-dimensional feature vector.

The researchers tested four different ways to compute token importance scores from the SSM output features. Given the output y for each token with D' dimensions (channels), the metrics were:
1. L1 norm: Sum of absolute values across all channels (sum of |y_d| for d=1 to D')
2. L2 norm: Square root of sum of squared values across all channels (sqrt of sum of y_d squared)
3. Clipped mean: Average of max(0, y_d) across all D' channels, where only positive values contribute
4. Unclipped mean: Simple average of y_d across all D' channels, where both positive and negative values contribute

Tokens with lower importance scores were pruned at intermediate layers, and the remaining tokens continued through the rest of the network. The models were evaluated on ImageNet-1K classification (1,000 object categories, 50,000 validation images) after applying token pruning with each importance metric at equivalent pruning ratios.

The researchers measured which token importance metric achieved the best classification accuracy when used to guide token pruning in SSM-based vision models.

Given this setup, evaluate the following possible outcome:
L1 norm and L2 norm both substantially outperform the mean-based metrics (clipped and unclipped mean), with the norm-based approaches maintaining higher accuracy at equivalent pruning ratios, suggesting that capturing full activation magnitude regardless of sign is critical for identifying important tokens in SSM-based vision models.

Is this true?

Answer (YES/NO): NO